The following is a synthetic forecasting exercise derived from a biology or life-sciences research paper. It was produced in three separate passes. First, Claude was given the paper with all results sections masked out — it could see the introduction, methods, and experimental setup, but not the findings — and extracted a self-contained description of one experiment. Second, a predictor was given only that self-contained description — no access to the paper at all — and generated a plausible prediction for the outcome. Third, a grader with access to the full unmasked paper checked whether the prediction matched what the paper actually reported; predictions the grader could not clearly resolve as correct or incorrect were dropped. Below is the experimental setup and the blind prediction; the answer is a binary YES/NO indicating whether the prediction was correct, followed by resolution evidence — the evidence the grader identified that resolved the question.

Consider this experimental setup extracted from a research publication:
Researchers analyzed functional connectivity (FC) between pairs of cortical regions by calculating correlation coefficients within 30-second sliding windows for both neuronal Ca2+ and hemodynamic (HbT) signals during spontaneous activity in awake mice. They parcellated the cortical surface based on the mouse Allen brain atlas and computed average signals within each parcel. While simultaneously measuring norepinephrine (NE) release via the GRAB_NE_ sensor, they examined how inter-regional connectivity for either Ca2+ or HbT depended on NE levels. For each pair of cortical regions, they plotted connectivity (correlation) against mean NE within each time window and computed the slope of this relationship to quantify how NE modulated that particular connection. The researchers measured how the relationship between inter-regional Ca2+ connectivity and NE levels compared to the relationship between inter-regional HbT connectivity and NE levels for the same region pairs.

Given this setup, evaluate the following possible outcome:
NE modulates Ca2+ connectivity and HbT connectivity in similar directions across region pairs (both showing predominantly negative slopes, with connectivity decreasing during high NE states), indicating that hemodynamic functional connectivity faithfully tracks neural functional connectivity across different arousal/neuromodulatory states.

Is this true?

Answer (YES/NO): NO